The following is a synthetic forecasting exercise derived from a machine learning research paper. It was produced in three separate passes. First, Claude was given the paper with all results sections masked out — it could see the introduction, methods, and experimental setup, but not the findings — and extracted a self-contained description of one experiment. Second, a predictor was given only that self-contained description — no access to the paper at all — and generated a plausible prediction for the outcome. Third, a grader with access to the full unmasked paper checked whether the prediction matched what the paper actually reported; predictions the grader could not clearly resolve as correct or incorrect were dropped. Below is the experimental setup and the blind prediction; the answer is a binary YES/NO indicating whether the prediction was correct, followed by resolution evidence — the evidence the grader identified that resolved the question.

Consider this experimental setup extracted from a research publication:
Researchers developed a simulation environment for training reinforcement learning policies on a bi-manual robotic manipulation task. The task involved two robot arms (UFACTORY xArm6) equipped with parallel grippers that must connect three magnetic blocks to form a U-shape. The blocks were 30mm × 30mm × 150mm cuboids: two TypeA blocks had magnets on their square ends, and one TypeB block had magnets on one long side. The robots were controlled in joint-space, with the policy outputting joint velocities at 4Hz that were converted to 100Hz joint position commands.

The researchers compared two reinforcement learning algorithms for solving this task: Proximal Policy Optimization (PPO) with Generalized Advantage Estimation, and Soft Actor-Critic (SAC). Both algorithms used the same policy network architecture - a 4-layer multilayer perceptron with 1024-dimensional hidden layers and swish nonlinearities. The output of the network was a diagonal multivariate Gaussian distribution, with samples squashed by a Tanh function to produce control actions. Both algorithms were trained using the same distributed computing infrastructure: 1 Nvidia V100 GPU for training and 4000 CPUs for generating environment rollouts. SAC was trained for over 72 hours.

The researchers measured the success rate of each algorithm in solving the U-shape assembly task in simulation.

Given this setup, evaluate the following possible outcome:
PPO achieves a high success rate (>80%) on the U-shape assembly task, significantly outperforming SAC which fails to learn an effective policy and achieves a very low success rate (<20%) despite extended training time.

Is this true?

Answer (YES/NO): YES